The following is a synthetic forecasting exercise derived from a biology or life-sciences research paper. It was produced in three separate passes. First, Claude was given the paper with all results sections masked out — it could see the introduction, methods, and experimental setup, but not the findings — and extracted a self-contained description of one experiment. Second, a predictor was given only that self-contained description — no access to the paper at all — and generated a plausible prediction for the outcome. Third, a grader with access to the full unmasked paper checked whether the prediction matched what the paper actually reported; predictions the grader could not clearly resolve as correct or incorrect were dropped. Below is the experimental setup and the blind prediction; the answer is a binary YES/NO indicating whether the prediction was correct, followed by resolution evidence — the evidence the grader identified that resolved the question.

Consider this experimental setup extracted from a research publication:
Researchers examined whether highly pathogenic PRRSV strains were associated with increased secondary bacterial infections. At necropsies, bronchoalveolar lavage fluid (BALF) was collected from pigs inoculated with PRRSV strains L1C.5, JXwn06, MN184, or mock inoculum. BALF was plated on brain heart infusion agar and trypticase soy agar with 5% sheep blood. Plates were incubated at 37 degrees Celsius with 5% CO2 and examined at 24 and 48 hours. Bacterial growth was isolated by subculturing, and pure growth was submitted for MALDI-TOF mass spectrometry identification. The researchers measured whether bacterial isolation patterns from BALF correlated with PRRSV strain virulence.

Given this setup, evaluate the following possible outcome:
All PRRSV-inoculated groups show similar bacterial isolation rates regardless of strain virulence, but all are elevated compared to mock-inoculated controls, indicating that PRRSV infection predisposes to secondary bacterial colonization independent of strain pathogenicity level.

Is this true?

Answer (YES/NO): NO